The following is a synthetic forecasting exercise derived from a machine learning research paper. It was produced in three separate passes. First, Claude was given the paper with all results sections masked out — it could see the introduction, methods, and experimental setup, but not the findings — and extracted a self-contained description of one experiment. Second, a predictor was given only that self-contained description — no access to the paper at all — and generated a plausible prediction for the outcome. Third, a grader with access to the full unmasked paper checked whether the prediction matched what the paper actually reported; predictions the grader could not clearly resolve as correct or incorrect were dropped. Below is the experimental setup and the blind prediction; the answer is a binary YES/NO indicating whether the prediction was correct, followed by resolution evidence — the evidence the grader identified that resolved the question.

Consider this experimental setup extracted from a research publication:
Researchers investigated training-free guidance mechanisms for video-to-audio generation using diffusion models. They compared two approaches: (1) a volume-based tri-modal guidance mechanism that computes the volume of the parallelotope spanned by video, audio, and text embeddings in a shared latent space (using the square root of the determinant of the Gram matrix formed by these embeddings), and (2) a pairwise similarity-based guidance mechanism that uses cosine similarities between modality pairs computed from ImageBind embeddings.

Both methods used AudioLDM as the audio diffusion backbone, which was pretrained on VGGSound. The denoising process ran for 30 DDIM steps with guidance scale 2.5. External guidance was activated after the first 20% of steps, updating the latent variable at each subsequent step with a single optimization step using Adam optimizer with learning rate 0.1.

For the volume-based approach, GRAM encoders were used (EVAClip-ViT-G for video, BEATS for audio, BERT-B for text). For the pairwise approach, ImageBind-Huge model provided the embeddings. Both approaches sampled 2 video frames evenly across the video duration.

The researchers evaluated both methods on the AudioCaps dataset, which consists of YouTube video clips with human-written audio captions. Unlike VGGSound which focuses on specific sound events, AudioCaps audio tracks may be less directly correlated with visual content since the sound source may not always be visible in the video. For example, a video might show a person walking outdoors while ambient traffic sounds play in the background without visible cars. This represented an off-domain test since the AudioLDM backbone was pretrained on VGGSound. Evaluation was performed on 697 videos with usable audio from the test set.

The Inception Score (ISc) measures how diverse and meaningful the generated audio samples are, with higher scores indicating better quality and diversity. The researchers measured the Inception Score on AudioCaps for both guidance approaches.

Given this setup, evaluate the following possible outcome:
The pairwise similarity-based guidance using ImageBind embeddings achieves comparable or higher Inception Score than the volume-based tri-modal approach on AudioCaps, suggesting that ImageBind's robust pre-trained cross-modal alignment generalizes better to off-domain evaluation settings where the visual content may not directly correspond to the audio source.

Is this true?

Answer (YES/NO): YES